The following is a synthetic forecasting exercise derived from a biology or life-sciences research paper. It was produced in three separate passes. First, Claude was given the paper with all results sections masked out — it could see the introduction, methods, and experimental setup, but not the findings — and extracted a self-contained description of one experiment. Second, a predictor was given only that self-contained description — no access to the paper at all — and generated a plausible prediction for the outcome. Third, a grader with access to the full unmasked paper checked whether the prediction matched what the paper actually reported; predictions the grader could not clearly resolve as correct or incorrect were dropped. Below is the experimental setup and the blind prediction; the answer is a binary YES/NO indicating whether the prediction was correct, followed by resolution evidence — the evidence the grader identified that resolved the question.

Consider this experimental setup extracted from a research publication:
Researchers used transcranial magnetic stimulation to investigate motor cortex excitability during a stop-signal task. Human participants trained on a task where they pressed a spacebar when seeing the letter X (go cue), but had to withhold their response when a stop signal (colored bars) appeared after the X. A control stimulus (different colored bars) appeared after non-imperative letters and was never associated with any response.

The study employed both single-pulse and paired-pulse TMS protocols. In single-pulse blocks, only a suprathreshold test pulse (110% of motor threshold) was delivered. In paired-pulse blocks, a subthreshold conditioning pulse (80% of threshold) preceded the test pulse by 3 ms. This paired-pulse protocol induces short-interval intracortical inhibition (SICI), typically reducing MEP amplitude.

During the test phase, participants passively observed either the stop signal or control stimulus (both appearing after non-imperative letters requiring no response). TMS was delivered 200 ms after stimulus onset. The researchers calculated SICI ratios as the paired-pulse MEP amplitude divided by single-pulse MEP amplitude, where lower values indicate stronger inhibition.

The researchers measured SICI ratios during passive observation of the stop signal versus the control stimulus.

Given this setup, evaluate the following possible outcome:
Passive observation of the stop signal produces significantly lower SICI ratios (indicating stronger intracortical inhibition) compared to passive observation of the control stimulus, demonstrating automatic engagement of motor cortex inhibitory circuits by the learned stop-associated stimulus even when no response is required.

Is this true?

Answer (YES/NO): NO